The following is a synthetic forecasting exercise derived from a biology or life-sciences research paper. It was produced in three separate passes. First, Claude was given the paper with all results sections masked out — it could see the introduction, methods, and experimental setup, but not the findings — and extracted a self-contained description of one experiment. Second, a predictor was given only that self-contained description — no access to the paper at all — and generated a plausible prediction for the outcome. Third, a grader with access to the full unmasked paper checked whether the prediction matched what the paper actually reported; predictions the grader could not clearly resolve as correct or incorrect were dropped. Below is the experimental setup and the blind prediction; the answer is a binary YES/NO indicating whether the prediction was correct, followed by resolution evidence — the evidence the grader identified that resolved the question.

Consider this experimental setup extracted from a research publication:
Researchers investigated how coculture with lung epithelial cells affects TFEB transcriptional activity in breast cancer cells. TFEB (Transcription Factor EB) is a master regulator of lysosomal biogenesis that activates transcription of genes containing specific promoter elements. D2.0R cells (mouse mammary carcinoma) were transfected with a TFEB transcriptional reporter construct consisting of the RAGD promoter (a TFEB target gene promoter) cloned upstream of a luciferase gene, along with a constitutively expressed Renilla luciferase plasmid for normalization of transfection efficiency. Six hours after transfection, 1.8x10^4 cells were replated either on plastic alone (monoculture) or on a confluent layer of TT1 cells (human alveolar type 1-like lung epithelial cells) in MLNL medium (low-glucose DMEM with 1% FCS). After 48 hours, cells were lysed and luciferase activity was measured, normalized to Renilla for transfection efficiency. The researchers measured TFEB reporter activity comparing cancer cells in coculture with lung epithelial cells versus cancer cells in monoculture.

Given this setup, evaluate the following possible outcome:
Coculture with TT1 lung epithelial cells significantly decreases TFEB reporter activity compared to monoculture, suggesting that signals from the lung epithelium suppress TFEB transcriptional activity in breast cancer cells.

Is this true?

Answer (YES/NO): NO